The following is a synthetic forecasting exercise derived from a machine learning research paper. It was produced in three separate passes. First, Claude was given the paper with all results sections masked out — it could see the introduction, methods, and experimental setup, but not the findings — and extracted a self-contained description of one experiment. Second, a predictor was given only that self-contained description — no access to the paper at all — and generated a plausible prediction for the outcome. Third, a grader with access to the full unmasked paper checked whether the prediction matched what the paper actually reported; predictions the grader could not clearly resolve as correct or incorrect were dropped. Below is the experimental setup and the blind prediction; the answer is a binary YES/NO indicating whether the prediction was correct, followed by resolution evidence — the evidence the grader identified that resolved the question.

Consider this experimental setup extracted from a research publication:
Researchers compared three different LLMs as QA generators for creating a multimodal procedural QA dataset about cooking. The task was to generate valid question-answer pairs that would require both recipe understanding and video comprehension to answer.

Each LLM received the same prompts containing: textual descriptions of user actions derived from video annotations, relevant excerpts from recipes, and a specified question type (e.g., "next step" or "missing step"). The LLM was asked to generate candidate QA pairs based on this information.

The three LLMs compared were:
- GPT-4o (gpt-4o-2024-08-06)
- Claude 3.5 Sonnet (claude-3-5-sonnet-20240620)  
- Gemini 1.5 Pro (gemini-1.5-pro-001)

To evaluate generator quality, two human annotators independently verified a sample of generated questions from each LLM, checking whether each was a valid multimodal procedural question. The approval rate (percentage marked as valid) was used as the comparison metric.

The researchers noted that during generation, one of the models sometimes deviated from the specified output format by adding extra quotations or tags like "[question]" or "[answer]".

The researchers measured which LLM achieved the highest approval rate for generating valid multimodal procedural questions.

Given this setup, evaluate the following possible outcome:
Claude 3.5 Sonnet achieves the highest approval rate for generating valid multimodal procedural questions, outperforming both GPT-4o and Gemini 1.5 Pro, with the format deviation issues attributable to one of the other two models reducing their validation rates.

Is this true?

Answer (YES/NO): NO